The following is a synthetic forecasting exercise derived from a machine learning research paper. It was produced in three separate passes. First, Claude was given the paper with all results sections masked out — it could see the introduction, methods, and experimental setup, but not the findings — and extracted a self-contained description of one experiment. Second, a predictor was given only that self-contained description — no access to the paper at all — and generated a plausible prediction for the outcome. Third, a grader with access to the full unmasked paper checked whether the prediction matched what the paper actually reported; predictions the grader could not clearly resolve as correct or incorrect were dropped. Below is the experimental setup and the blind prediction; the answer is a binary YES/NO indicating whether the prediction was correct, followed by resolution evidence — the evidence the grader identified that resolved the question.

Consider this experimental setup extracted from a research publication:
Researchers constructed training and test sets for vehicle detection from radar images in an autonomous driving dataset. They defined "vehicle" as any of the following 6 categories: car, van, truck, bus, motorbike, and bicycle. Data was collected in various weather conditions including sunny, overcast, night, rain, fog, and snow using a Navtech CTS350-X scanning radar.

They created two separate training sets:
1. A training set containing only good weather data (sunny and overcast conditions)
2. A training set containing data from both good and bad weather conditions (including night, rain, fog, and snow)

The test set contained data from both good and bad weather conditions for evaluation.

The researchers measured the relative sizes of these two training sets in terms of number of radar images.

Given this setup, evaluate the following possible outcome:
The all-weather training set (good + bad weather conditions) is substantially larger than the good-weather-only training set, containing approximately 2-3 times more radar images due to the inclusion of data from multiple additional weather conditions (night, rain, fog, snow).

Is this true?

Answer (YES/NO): NO